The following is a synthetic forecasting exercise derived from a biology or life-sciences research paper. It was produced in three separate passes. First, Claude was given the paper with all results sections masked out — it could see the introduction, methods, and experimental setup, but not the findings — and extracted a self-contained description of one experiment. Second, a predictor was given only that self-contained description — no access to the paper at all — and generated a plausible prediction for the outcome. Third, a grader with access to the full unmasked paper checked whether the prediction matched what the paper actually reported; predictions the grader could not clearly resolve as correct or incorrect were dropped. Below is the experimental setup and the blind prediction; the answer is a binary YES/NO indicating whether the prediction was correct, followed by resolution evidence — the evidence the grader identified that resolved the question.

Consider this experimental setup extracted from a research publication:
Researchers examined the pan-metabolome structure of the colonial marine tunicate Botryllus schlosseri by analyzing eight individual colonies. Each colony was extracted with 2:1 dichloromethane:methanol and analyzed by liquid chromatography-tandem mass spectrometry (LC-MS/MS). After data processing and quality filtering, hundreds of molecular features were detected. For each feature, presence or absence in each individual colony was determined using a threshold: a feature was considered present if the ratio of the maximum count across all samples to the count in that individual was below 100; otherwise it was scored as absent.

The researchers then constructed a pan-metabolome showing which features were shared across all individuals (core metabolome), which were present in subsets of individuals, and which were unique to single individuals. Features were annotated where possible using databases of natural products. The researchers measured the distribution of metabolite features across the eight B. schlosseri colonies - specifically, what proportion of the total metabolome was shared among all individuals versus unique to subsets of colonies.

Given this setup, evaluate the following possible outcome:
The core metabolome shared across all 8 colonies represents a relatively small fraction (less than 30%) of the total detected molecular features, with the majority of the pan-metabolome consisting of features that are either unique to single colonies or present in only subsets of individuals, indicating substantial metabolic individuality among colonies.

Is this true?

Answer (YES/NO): NO